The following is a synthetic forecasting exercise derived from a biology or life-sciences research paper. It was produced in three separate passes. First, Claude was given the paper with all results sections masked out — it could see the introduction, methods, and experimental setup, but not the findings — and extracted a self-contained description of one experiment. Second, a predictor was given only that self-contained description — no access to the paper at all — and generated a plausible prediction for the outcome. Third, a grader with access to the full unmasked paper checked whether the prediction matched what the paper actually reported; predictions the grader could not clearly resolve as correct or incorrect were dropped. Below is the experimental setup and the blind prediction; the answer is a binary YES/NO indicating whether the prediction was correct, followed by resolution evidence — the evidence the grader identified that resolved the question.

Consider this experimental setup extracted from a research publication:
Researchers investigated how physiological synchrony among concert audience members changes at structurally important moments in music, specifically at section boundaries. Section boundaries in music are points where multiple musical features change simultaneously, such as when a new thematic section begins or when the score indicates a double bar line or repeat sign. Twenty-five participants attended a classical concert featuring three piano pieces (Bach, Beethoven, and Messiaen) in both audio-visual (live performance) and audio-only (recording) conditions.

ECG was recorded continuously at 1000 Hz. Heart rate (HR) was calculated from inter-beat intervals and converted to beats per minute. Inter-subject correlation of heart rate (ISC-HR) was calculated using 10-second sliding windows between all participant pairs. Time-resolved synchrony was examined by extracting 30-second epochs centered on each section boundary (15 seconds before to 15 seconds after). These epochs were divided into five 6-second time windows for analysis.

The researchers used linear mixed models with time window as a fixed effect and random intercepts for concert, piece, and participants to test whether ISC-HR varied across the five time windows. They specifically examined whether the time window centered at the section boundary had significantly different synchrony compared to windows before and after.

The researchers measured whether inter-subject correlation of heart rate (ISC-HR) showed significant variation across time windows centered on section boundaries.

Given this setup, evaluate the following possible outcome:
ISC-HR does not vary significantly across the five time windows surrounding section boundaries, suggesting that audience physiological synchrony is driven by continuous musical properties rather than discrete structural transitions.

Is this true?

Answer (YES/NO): NO